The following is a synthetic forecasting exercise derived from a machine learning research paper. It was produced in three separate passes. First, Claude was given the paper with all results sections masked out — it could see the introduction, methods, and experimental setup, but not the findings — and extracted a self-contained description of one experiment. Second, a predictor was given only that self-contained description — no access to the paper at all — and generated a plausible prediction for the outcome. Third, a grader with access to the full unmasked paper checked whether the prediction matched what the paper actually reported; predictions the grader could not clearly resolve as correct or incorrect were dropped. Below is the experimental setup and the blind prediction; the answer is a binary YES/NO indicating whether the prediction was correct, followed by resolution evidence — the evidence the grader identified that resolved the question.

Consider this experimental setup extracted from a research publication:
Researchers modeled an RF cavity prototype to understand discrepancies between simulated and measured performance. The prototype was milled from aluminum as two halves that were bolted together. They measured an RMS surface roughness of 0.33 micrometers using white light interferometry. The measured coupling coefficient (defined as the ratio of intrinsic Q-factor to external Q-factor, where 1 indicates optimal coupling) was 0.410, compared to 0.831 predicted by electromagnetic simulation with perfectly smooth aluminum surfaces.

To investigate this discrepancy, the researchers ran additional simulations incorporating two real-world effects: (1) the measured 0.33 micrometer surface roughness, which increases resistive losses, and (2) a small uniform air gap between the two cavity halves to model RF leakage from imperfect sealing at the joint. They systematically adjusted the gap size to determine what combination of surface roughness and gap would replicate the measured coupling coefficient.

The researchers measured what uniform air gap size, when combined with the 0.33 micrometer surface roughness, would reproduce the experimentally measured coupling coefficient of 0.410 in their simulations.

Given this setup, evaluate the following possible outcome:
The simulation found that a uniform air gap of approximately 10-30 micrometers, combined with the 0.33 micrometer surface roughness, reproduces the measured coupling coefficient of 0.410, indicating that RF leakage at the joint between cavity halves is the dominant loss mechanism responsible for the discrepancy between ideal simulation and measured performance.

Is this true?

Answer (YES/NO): NO